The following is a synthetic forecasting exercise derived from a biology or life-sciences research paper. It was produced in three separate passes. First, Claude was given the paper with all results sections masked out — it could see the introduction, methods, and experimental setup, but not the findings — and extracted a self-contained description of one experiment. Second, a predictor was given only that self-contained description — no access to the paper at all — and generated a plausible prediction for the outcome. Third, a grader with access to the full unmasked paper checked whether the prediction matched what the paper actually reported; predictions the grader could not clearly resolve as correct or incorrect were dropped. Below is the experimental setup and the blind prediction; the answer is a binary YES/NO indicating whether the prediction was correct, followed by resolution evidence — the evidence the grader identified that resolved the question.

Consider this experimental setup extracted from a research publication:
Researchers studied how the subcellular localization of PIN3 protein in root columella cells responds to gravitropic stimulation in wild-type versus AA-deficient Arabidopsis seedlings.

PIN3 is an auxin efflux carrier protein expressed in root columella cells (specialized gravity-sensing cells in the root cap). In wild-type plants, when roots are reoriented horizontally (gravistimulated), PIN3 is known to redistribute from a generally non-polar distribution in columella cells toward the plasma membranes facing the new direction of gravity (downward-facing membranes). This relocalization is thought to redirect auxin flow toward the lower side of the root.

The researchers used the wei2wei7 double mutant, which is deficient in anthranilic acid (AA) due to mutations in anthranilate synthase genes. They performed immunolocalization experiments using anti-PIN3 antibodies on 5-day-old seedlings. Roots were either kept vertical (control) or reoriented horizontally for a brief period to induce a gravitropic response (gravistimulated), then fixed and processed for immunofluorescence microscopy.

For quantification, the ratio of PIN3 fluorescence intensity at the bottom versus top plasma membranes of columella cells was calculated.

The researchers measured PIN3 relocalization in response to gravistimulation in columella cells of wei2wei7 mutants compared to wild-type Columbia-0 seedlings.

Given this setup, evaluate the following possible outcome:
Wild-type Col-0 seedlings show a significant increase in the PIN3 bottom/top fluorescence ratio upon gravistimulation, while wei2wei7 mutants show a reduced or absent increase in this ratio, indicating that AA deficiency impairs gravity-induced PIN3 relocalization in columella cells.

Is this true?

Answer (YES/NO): YES